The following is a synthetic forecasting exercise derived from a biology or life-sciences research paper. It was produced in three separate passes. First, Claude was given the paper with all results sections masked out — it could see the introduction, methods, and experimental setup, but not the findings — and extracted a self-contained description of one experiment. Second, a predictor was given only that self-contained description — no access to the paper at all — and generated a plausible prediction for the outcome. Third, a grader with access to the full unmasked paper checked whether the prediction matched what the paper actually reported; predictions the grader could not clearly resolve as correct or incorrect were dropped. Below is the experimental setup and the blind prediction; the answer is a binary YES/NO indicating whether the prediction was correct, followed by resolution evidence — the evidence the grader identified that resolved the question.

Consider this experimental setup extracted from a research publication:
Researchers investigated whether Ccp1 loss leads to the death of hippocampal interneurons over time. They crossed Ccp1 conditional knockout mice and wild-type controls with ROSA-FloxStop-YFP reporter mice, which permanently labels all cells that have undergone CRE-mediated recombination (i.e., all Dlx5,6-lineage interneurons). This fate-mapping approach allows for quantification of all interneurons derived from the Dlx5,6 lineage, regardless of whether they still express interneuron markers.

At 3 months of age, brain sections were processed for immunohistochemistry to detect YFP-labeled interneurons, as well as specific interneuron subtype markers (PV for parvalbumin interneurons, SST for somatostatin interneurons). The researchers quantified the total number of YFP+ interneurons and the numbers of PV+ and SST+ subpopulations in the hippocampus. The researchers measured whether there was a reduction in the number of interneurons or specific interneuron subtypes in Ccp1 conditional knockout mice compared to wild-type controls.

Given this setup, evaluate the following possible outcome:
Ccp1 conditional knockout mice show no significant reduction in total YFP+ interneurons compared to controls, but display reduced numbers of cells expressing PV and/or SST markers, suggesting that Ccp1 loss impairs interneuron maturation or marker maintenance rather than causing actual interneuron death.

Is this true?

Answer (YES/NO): NO